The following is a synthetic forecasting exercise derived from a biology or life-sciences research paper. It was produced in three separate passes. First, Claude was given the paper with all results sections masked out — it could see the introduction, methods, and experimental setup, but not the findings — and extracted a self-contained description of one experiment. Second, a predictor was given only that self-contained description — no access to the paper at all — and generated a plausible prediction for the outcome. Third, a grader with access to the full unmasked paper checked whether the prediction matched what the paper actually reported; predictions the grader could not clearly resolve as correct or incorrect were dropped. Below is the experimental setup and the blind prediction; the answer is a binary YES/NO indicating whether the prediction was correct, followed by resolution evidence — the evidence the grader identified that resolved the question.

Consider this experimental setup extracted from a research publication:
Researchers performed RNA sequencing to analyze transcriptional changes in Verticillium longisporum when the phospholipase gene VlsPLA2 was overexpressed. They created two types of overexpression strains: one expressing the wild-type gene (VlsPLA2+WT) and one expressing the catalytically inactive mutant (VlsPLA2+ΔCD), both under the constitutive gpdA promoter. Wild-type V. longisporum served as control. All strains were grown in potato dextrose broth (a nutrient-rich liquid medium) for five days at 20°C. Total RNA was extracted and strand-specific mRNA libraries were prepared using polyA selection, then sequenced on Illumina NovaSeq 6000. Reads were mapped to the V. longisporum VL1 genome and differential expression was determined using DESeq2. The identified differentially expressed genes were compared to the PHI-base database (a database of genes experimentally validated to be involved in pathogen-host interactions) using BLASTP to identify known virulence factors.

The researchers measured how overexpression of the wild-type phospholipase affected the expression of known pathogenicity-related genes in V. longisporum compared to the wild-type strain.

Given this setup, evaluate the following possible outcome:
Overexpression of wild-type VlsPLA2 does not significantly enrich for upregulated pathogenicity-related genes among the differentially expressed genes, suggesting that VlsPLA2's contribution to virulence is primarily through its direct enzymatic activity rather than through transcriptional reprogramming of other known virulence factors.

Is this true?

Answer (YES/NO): NO